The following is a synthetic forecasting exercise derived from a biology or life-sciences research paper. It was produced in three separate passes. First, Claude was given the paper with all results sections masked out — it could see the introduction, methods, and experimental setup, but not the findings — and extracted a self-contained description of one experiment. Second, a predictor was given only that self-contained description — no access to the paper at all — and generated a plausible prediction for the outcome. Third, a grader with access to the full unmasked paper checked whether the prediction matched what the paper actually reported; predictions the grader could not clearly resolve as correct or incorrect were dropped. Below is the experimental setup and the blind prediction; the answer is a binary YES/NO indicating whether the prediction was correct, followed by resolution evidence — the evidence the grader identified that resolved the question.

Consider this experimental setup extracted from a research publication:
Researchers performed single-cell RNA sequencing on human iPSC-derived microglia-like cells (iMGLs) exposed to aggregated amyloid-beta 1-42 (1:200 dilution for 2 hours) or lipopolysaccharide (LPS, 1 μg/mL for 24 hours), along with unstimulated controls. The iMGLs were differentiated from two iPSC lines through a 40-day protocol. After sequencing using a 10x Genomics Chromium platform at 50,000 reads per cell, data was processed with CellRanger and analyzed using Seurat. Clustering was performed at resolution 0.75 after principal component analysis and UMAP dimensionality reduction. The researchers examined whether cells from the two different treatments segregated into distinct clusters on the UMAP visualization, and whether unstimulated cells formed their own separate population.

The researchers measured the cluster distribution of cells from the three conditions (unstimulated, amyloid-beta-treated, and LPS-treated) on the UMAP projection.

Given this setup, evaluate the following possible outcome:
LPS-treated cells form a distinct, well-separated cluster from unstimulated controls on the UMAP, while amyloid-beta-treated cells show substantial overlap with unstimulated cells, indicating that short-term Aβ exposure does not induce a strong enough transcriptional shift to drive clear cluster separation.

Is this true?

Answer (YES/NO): NO